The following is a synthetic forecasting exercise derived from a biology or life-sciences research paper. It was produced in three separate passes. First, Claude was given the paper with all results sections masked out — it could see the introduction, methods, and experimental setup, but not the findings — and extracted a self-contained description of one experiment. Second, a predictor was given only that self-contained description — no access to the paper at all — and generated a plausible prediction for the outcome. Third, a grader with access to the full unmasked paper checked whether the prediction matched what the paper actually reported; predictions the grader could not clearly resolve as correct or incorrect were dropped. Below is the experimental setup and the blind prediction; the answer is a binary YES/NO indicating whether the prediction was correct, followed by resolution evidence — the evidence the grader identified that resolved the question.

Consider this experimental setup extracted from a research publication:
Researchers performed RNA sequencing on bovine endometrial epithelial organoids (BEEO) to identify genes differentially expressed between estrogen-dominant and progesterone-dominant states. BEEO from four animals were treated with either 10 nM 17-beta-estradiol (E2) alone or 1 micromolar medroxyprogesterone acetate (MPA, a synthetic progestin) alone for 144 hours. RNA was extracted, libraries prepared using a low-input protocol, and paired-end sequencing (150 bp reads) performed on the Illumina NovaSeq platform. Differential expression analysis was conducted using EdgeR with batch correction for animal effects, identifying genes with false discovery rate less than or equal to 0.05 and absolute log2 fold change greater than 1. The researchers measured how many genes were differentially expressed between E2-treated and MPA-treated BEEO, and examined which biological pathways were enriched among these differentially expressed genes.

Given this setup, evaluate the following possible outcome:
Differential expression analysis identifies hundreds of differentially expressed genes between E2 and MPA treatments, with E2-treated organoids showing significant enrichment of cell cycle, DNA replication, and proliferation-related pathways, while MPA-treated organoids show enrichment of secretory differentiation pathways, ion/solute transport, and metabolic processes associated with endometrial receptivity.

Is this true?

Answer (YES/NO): NO